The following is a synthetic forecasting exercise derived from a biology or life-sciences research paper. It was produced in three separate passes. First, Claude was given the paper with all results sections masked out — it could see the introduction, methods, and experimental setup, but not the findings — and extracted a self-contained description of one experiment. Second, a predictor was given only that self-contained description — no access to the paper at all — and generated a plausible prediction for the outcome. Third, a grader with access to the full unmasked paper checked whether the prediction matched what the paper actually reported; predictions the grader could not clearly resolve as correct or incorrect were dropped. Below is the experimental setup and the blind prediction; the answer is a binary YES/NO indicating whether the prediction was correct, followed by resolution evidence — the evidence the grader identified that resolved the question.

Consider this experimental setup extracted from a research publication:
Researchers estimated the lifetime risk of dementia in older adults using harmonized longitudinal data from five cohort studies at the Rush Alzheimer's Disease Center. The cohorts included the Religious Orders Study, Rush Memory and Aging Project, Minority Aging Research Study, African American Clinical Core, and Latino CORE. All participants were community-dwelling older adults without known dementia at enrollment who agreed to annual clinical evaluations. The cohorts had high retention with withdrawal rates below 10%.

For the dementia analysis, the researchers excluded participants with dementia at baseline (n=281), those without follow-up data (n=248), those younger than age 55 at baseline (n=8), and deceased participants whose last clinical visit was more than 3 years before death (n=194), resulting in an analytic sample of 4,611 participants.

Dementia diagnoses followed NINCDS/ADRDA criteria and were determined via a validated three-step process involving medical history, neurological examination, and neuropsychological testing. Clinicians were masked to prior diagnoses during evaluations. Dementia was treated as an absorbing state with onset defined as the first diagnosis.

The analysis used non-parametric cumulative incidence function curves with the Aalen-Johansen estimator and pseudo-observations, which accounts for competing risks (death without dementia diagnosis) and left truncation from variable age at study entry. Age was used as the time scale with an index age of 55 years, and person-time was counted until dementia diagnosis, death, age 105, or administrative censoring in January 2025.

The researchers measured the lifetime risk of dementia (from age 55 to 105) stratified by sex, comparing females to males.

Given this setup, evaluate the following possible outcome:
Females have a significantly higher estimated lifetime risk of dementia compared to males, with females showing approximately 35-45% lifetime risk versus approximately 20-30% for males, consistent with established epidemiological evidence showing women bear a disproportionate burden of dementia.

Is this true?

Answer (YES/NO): NO